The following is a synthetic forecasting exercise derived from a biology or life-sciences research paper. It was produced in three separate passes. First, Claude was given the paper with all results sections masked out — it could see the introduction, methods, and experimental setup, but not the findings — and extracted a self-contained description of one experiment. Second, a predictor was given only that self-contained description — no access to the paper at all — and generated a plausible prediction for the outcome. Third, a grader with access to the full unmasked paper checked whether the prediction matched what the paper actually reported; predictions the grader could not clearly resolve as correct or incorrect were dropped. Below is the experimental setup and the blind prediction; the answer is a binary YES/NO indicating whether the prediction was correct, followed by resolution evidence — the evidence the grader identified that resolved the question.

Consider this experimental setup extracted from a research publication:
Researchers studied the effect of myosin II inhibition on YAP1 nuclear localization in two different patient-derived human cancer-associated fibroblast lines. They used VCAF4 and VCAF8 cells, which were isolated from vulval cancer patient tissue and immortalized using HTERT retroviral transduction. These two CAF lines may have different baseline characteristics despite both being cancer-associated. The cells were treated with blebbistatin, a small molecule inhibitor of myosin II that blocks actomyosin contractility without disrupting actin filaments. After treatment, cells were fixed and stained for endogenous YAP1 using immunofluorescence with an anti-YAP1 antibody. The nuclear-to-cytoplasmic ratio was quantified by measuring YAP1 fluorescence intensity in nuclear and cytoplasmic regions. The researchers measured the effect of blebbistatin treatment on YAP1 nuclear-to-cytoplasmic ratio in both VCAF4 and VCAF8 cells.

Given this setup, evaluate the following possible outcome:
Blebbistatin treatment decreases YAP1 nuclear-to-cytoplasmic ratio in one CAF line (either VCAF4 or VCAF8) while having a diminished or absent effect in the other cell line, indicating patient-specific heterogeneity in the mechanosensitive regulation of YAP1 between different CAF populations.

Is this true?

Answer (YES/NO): NO